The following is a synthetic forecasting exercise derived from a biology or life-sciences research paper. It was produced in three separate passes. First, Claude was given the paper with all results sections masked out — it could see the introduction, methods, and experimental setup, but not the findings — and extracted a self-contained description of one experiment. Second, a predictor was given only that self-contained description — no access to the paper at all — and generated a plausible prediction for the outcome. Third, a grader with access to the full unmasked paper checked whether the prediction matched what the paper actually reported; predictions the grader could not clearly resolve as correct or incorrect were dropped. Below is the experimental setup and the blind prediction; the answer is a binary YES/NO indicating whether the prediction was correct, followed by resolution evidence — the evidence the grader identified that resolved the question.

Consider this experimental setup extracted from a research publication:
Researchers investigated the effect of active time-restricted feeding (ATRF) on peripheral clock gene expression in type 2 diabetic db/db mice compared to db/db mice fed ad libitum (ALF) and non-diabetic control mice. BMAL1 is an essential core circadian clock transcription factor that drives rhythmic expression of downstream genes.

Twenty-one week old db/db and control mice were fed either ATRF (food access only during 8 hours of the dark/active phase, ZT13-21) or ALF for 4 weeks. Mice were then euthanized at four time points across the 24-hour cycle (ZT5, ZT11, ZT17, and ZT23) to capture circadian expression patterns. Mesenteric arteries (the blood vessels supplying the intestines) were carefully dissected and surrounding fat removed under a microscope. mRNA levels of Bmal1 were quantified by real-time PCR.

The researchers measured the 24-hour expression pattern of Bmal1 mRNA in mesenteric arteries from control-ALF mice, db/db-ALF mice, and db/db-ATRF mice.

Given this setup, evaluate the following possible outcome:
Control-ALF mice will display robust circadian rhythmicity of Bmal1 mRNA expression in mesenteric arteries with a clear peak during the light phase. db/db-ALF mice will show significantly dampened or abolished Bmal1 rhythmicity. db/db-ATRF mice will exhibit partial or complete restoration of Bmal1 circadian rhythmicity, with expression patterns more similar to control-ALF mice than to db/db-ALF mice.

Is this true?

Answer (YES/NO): NO